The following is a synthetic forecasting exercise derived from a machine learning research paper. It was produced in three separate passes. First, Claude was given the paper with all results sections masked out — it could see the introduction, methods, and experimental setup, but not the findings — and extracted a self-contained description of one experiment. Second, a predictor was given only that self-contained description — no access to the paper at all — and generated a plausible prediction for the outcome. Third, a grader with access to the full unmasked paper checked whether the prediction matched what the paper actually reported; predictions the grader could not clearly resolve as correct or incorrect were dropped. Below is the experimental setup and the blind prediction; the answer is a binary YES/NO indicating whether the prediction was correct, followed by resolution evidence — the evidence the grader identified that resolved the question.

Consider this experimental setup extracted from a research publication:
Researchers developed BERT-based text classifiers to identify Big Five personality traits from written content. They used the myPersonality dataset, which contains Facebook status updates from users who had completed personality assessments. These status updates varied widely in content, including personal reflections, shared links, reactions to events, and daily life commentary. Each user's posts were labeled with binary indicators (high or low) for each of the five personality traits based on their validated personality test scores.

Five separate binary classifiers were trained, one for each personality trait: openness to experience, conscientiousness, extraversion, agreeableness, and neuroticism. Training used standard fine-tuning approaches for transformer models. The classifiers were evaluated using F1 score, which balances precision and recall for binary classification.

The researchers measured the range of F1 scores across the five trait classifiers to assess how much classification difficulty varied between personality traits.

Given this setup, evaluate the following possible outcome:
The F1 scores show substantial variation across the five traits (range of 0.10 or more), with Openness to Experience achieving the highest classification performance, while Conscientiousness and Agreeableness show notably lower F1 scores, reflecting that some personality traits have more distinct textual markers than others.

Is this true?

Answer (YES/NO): NO